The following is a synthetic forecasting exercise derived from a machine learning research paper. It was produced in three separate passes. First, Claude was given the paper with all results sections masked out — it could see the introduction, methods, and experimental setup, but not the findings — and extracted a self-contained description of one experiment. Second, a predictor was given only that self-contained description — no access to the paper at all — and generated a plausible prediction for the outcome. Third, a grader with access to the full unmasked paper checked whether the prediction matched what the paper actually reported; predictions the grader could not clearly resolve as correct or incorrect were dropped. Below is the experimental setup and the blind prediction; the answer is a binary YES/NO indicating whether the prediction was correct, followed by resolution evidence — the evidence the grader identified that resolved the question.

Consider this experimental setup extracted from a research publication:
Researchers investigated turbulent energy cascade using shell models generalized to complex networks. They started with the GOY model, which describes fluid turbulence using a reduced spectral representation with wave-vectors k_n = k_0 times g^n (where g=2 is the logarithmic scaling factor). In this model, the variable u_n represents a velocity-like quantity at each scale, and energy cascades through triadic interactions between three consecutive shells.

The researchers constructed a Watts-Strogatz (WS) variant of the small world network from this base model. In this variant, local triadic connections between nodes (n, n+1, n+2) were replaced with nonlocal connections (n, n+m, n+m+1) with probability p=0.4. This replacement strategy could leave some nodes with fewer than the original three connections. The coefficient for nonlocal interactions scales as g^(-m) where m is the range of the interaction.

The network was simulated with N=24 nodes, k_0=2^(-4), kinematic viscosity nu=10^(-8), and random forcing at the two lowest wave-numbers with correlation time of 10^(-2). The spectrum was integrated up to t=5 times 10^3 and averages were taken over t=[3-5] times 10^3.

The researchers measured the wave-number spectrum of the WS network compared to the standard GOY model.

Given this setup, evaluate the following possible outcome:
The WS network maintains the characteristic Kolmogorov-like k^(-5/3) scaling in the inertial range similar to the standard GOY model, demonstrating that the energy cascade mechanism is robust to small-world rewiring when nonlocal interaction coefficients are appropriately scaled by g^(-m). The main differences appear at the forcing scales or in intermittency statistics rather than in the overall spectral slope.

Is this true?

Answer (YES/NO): NO